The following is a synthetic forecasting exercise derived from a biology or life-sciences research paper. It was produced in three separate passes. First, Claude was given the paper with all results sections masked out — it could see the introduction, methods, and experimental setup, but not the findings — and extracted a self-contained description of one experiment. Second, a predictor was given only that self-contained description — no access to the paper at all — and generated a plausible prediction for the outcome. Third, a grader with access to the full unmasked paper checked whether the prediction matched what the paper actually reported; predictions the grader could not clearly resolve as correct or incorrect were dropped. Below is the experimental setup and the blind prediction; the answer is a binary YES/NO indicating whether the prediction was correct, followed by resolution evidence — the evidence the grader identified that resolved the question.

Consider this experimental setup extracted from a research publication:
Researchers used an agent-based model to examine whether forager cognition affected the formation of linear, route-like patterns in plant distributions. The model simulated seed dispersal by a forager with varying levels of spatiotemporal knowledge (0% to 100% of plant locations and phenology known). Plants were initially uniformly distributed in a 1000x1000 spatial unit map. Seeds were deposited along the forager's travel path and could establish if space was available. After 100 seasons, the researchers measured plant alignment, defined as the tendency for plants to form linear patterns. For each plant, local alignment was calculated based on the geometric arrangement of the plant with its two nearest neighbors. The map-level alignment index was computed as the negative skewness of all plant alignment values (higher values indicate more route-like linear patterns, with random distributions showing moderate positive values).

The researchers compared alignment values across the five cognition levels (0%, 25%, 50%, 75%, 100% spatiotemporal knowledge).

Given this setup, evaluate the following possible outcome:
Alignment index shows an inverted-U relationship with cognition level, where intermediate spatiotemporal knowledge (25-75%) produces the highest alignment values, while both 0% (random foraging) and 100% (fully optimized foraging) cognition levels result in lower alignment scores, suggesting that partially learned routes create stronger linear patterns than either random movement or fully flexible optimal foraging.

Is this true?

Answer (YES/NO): NO